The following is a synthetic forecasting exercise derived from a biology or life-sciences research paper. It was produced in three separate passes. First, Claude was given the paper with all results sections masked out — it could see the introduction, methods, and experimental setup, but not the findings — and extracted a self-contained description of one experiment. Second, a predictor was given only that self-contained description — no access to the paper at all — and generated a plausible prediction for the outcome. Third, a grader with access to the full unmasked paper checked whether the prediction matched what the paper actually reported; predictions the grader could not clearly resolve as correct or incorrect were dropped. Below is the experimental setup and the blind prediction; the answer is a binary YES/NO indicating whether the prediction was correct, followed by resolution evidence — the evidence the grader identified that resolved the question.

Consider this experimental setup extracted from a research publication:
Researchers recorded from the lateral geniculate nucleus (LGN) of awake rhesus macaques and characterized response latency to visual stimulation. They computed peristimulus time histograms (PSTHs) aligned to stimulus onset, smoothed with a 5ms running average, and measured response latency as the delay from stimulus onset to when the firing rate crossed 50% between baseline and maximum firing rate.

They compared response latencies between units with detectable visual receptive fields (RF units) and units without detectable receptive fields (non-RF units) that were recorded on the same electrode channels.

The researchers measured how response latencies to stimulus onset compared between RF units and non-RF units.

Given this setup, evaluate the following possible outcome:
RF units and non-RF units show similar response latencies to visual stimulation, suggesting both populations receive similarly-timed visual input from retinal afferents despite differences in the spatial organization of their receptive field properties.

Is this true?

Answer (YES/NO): YES